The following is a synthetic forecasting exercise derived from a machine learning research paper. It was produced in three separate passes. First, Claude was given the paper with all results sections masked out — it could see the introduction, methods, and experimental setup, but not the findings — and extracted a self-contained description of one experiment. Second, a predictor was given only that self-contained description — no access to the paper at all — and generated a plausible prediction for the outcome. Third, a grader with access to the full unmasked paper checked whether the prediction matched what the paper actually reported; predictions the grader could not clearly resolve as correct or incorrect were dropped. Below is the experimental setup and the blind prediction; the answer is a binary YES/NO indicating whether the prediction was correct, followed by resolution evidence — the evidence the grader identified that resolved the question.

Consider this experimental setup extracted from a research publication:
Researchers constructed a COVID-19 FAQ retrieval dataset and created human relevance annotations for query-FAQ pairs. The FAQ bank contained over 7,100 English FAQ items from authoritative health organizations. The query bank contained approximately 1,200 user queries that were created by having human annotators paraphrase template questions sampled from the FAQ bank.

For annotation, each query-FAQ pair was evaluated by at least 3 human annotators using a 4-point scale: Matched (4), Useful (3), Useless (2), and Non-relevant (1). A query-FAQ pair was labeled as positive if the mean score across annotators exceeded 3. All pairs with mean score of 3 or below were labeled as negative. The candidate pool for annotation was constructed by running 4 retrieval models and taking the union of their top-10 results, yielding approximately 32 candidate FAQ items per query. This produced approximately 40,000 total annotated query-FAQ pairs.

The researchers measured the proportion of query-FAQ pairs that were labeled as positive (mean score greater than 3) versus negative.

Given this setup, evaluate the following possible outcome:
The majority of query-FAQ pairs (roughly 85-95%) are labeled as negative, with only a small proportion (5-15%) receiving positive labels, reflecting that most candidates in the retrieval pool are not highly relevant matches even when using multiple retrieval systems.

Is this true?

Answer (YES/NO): NO